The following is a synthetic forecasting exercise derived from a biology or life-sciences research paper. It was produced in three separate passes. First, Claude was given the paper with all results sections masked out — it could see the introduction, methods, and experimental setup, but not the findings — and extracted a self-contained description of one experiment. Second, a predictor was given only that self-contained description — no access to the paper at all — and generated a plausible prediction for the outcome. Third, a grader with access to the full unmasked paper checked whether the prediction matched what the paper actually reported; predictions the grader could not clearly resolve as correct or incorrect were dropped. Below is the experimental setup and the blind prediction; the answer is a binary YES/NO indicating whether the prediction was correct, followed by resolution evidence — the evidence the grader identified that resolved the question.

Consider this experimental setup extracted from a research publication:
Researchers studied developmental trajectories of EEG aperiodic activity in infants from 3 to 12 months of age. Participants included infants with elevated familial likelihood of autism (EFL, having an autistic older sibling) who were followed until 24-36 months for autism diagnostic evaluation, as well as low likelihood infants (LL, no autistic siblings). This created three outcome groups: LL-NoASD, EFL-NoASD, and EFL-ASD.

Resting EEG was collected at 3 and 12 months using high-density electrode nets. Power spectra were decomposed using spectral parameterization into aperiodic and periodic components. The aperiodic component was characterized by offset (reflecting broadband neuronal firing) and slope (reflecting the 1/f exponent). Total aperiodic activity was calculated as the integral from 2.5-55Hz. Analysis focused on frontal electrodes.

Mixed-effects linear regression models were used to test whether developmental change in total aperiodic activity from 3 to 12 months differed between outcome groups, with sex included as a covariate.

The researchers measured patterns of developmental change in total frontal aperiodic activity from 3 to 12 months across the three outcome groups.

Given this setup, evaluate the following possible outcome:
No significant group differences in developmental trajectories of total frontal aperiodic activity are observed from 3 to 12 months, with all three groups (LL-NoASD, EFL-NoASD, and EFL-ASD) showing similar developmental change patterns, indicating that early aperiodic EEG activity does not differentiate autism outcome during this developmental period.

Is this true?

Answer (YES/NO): NO